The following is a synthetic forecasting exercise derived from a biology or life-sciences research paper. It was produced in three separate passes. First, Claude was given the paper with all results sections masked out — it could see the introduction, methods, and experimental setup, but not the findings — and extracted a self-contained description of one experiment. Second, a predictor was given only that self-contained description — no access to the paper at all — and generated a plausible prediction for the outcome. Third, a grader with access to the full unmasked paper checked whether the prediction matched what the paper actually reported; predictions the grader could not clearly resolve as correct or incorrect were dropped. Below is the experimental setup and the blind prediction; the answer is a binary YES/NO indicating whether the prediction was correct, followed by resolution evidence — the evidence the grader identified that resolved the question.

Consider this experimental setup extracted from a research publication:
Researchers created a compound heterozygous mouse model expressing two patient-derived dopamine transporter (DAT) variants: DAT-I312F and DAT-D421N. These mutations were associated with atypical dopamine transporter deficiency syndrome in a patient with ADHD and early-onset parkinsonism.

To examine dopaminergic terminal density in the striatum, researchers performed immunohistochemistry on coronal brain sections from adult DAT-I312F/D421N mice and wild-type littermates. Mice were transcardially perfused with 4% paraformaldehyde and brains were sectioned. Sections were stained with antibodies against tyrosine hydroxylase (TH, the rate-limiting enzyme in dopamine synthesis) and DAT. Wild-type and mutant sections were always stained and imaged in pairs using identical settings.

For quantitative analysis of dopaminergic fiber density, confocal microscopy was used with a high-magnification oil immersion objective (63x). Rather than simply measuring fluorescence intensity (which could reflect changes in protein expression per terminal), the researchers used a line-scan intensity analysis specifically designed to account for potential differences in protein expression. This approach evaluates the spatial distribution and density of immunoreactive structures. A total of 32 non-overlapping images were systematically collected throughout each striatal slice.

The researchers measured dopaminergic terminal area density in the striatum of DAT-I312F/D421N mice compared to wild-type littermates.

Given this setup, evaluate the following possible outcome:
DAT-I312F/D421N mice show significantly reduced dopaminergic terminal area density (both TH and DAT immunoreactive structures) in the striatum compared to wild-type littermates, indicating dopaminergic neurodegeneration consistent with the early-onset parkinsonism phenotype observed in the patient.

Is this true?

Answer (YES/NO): YES